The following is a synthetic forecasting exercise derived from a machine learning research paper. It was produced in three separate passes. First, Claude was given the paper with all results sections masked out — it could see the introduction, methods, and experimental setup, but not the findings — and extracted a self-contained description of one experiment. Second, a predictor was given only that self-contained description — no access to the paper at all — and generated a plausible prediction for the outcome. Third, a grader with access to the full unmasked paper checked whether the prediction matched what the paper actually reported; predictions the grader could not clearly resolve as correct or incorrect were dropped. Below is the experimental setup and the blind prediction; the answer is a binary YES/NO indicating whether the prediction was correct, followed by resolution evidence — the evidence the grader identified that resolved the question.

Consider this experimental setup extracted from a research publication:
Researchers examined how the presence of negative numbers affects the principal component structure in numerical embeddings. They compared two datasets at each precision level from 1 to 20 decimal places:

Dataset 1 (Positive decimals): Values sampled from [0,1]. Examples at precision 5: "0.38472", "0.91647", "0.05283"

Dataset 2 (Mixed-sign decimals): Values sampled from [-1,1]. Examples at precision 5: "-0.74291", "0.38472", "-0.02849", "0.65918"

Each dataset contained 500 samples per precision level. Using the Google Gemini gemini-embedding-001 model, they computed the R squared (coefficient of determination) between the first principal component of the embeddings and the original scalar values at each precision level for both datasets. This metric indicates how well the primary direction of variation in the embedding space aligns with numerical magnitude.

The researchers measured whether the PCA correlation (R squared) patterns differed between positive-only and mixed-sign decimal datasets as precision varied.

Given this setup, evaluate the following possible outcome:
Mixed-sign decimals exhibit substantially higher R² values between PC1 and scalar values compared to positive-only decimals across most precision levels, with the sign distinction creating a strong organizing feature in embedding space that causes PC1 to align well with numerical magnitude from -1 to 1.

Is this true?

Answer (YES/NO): NO